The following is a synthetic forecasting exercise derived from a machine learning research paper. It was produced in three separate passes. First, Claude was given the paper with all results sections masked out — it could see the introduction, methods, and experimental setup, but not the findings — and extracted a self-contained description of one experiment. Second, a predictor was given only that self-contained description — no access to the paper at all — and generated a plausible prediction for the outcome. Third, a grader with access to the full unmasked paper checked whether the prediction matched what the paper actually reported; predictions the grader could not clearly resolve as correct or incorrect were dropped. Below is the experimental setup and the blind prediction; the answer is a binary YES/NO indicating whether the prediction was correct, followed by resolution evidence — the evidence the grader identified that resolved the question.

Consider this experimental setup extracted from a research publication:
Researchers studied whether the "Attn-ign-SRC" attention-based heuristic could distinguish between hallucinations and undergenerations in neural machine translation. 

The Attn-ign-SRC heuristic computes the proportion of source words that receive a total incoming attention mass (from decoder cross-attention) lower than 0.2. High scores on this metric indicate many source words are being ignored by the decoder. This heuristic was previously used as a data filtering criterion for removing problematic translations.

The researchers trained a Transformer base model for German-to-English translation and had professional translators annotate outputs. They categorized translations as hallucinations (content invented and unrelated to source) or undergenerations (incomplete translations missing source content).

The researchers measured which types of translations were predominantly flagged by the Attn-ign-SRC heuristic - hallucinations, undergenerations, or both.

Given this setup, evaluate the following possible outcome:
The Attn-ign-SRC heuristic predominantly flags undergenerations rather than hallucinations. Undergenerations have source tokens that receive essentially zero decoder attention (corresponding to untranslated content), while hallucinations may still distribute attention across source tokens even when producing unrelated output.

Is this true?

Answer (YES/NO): YES